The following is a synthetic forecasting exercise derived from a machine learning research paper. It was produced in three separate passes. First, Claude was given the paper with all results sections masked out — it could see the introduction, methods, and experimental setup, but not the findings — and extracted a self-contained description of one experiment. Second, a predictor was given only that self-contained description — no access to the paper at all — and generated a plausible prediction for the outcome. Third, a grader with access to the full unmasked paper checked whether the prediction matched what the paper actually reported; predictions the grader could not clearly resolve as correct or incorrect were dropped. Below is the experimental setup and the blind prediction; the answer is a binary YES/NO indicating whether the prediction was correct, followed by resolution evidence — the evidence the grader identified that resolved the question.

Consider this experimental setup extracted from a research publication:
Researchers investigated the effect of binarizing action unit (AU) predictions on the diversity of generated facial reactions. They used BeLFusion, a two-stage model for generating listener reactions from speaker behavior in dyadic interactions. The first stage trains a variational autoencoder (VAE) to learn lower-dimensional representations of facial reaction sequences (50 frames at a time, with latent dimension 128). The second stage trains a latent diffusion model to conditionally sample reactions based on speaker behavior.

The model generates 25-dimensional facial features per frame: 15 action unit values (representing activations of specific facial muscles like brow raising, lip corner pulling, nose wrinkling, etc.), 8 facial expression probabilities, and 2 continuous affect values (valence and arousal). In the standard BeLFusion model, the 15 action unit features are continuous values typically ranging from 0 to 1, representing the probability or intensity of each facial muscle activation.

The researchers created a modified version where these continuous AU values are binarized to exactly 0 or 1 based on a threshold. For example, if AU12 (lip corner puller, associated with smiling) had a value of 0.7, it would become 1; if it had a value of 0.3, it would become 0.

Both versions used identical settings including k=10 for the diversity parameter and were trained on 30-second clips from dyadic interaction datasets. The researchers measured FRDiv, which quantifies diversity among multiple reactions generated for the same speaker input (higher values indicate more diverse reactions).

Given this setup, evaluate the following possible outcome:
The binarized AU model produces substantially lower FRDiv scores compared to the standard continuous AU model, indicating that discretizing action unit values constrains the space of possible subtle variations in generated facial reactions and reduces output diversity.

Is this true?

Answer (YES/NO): NO